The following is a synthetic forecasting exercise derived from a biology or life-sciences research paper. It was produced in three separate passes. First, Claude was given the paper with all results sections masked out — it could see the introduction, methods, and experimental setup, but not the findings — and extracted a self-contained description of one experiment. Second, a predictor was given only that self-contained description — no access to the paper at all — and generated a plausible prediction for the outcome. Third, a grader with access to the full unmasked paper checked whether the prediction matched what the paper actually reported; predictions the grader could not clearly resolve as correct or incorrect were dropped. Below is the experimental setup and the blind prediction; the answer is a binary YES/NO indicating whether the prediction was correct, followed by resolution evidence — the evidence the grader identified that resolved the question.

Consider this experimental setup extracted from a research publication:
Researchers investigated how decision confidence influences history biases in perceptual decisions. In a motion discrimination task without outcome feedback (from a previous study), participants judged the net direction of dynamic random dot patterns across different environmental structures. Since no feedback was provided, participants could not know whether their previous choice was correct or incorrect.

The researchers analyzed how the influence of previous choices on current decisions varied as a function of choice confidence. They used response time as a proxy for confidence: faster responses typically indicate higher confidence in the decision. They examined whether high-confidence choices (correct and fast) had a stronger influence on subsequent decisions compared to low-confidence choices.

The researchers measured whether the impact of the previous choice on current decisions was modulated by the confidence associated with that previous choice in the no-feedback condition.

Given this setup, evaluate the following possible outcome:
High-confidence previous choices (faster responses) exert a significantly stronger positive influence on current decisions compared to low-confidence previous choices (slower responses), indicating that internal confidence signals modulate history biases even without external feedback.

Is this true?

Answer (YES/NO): YES